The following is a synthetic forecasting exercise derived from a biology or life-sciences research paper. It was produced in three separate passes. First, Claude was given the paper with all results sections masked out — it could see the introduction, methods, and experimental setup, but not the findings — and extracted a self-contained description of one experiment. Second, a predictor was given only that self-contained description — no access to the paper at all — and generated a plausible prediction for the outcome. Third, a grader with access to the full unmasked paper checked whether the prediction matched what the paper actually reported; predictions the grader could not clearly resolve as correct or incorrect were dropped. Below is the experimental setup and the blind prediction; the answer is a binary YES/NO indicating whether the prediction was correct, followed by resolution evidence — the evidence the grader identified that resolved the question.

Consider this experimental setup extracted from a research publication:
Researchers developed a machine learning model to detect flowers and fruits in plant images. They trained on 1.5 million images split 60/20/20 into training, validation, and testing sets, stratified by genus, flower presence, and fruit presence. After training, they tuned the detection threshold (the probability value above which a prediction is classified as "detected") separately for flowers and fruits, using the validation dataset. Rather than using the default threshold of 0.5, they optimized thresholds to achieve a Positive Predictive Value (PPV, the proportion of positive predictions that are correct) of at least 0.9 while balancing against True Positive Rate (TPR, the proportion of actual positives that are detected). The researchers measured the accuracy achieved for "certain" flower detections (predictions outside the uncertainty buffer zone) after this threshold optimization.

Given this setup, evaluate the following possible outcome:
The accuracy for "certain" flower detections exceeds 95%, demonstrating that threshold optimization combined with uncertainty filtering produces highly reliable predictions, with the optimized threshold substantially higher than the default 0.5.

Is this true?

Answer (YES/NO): YES